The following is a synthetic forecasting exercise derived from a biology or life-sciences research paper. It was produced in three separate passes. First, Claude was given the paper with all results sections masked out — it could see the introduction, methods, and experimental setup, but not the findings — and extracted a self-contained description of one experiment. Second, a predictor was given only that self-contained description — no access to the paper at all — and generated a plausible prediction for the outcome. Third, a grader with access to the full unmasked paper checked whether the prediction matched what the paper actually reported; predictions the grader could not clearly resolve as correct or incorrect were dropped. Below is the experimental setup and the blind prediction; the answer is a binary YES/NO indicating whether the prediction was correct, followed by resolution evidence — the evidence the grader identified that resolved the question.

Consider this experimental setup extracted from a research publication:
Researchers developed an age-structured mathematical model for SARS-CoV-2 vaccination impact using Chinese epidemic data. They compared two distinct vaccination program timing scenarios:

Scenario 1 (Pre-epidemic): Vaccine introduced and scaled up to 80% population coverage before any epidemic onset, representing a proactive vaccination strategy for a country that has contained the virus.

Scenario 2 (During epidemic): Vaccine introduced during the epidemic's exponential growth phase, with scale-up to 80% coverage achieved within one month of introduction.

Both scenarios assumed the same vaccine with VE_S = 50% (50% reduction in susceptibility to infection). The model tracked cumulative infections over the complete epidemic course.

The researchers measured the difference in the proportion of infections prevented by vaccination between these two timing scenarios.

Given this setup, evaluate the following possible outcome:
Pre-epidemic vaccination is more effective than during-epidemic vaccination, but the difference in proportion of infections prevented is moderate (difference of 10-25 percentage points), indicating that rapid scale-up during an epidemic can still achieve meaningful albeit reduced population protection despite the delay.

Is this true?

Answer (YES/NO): YES